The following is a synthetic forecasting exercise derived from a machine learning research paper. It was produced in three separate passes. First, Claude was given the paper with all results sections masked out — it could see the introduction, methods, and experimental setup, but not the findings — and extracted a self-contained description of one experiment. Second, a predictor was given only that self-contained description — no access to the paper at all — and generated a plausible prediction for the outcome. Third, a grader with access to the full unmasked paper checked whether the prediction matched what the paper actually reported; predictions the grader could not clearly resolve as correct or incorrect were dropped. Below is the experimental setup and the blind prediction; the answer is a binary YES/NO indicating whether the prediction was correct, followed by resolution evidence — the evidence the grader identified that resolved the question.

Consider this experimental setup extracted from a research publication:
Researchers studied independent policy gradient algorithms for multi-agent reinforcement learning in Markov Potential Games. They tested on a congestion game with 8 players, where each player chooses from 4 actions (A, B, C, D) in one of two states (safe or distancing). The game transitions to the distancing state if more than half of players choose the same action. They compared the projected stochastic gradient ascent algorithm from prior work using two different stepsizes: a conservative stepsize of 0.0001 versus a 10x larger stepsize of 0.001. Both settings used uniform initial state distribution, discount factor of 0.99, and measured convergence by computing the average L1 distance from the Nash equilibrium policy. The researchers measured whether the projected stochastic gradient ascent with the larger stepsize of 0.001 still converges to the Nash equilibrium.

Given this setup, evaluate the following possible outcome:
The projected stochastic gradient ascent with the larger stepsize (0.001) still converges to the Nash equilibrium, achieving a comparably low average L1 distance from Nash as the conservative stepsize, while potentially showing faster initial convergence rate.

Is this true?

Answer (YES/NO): NO